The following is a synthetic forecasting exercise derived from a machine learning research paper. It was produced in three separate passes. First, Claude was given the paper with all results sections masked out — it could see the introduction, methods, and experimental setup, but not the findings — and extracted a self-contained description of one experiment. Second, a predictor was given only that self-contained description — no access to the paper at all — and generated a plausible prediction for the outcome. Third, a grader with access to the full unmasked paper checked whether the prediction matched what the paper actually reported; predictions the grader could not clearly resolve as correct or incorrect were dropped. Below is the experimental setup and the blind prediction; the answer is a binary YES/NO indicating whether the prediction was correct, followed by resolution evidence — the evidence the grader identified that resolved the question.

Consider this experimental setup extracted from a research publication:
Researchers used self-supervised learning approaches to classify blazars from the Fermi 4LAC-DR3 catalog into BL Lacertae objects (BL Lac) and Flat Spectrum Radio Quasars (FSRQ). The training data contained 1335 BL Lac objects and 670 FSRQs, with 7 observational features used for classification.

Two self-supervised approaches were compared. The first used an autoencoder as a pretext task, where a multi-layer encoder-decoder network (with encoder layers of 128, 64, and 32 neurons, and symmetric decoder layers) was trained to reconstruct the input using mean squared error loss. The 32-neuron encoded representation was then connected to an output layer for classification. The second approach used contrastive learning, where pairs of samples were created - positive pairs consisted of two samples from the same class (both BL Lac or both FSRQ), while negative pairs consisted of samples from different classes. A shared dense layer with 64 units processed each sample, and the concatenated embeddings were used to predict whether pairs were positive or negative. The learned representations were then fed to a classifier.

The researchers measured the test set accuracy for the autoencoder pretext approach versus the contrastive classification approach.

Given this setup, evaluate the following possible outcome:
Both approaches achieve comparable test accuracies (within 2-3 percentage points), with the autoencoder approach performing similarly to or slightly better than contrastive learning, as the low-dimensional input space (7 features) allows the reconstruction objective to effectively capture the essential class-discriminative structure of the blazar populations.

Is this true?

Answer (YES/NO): YES